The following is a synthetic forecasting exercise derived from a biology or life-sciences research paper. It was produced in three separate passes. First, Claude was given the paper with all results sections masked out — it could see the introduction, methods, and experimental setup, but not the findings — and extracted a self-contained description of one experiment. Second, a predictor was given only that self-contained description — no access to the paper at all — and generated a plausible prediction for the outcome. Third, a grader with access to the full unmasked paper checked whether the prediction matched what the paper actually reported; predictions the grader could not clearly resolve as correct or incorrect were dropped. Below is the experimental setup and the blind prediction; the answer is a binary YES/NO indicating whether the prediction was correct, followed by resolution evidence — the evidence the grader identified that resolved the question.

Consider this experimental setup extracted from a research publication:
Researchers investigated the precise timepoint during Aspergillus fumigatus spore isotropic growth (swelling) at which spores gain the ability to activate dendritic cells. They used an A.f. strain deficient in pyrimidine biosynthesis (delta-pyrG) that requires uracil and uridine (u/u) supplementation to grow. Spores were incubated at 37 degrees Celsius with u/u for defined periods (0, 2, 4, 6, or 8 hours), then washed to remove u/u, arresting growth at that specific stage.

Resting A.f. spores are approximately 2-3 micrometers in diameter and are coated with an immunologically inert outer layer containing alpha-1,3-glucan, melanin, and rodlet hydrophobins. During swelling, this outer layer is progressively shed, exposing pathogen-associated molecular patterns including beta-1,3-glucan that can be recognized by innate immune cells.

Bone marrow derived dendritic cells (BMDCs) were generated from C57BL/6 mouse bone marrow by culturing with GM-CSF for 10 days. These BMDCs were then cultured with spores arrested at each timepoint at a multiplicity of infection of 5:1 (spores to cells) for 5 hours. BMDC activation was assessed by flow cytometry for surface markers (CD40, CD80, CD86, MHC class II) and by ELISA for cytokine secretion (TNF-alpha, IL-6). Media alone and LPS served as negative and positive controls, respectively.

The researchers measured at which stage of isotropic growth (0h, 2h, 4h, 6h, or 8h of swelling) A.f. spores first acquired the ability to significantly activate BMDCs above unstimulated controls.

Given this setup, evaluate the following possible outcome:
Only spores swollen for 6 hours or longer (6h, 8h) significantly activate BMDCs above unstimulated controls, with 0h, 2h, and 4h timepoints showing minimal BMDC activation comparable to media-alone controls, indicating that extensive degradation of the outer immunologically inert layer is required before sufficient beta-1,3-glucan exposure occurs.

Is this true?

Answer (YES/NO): NO